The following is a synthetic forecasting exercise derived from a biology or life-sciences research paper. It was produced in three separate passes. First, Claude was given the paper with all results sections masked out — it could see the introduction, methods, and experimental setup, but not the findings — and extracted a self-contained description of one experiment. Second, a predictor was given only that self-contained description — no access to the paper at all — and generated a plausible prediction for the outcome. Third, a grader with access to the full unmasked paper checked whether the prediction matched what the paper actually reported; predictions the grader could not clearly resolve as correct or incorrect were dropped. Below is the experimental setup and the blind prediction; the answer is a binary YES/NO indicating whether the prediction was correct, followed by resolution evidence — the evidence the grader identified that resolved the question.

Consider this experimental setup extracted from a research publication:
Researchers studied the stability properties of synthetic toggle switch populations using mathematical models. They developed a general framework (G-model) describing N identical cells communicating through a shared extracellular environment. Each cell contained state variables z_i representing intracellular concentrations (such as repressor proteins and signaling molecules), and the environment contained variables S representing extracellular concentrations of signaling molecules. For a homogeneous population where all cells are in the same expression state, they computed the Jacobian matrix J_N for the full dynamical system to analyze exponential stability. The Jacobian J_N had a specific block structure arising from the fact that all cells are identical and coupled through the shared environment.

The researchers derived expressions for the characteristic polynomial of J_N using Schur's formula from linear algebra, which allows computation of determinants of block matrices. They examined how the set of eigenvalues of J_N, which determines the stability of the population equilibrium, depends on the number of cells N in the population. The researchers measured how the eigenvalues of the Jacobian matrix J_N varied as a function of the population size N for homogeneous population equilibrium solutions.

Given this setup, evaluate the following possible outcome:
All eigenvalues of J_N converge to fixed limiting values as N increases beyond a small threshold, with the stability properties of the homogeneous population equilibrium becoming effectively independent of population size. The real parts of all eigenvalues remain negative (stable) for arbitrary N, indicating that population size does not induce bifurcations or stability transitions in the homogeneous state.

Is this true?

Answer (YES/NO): NO